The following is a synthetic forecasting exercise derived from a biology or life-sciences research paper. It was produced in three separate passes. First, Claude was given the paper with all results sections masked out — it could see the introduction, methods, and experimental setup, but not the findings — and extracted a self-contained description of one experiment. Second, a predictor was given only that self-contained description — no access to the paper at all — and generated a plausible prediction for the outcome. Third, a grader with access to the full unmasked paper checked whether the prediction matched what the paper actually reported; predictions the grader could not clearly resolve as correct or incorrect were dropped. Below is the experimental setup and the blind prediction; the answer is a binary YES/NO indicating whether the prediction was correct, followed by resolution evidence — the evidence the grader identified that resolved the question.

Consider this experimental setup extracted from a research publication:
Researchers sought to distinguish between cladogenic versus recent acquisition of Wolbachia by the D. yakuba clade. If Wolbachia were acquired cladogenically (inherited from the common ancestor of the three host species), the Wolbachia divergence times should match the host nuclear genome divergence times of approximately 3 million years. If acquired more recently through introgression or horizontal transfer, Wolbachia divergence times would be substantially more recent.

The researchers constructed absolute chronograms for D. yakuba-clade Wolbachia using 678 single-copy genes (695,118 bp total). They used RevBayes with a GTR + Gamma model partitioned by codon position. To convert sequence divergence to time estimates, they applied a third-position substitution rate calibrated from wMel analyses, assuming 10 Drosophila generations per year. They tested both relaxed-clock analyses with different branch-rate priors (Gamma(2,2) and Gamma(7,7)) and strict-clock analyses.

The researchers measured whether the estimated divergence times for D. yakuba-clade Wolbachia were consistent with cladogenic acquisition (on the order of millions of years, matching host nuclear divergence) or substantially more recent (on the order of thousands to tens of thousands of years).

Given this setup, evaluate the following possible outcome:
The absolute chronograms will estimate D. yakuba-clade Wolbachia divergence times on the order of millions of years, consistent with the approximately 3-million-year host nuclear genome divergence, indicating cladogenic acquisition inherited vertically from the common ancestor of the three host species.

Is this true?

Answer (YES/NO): NO